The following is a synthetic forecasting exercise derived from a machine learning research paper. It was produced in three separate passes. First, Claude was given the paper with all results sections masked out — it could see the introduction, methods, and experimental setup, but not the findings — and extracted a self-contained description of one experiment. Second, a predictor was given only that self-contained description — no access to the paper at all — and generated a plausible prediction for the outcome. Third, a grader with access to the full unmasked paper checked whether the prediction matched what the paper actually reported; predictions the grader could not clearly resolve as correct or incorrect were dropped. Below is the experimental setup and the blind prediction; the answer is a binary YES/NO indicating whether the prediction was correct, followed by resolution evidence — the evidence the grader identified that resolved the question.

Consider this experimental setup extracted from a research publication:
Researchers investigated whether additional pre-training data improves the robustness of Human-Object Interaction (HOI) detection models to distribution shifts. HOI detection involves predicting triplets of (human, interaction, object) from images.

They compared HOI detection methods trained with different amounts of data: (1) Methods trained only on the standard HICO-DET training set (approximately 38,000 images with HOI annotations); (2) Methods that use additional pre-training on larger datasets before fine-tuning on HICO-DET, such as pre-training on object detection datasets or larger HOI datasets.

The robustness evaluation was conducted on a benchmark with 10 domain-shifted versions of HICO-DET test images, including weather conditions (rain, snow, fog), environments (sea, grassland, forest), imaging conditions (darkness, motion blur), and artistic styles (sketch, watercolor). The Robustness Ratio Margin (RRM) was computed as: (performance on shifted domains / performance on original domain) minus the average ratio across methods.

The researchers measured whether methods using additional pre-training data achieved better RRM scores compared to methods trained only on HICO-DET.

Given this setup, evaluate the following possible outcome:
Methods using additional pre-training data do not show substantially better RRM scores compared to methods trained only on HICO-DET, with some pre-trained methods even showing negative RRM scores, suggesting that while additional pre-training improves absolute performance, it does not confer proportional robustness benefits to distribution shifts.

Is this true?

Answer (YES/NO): NO